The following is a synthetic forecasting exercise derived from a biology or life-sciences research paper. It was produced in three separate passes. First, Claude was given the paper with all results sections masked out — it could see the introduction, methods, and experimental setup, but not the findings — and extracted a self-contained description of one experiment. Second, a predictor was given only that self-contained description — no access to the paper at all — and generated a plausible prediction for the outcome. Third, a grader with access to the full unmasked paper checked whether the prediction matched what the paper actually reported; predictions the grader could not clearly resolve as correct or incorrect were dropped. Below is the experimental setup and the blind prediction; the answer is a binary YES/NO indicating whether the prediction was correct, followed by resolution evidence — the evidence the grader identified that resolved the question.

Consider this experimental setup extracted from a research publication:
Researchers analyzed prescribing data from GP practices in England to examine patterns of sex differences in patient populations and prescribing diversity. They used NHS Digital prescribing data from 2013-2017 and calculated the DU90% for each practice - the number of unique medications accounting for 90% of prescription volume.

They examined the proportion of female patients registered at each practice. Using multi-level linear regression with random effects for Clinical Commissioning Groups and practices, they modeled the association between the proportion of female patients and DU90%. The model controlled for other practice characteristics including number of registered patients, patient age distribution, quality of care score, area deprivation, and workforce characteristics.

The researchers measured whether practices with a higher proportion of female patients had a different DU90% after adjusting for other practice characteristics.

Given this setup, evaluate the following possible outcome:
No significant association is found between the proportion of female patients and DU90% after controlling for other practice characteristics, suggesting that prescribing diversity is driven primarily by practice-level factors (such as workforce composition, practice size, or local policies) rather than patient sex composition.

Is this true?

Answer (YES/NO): NO